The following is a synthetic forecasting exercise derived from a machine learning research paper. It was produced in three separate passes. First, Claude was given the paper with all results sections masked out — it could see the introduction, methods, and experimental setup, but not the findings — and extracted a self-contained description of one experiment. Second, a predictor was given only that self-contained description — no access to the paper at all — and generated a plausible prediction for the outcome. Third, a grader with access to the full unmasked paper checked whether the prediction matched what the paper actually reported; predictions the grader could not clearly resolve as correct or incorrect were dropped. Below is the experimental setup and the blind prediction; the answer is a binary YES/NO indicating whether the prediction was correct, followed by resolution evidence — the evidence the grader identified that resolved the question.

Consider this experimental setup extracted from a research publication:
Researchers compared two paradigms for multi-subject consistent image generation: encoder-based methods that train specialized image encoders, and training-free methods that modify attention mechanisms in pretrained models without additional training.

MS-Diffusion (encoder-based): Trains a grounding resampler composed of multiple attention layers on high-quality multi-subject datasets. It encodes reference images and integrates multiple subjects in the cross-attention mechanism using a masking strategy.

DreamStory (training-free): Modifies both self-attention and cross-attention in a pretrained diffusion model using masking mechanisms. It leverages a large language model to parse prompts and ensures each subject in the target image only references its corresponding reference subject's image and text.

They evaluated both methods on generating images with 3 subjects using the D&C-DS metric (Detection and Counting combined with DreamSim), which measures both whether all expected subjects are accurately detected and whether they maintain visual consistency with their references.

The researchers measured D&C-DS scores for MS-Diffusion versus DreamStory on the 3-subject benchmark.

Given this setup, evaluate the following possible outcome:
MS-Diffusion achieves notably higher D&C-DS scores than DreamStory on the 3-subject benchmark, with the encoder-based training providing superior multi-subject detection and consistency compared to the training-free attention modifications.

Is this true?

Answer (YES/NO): YES